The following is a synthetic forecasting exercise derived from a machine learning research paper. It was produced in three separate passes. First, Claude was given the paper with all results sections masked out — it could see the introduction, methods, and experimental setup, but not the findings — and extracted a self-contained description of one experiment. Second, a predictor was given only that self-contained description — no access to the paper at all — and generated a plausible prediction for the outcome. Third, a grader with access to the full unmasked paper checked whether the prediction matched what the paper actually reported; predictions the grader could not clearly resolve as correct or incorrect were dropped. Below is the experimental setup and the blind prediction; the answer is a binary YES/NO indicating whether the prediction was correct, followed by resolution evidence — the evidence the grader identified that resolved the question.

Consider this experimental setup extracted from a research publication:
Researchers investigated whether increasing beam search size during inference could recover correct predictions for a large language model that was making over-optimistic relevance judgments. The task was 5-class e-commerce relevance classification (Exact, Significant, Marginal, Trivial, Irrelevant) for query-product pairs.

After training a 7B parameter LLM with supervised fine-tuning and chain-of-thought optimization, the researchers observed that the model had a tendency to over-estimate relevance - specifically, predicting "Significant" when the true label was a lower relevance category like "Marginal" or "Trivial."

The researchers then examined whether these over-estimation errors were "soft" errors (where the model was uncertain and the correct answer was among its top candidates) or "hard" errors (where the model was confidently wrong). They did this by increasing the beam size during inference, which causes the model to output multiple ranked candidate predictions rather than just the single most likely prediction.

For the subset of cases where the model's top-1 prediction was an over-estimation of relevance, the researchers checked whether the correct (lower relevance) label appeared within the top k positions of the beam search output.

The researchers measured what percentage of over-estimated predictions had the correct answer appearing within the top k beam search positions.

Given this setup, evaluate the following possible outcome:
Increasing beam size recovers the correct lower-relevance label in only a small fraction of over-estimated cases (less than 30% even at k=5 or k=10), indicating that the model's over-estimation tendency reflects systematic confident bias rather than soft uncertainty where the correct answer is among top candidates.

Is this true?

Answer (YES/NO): NO